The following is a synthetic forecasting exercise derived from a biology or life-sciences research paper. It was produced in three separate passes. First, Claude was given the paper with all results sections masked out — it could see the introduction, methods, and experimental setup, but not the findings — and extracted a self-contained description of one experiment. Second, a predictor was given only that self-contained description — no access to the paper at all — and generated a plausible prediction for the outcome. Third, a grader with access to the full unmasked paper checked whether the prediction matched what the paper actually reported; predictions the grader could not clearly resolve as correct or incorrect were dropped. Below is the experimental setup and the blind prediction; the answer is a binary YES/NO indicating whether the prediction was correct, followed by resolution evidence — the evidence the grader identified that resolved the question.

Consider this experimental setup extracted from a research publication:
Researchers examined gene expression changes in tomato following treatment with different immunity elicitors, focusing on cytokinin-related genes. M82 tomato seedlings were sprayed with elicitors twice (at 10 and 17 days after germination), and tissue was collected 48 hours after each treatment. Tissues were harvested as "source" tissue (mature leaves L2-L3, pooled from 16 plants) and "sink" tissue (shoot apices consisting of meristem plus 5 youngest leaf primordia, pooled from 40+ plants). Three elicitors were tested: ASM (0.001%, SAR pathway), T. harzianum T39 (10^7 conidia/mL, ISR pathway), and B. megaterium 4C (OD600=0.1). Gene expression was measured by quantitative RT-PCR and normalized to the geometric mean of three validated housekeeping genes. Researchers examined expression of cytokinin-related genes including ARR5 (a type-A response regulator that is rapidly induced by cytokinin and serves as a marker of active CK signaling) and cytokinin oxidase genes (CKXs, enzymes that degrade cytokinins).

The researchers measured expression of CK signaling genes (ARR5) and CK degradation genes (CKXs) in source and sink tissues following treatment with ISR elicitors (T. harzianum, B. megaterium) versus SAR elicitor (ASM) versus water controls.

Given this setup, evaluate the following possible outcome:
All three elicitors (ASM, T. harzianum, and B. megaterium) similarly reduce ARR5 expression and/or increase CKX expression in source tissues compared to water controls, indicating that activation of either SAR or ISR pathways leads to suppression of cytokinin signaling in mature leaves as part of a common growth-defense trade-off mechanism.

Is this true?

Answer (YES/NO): NO